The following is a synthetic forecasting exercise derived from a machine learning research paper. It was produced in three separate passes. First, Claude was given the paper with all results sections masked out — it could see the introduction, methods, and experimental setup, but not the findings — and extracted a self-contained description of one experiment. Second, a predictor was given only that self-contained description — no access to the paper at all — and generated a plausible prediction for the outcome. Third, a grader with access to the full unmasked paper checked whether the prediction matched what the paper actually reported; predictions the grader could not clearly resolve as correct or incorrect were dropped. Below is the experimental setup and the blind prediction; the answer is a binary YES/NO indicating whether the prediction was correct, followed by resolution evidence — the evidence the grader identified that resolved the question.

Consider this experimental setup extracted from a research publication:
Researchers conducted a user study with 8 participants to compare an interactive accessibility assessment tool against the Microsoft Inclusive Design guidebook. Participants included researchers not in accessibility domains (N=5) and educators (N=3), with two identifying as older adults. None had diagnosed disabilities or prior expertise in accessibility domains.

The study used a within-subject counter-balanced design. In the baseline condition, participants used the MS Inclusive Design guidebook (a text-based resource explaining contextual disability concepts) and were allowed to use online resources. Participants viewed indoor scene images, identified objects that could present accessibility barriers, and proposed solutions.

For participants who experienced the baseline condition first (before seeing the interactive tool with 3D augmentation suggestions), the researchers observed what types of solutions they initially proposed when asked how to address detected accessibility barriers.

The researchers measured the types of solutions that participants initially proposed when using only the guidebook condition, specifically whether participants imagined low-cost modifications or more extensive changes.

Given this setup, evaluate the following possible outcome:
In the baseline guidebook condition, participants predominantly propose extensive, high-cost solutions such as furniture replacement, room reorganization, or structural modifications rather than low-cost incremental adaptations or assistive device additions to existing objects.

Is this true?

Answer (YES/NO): YES